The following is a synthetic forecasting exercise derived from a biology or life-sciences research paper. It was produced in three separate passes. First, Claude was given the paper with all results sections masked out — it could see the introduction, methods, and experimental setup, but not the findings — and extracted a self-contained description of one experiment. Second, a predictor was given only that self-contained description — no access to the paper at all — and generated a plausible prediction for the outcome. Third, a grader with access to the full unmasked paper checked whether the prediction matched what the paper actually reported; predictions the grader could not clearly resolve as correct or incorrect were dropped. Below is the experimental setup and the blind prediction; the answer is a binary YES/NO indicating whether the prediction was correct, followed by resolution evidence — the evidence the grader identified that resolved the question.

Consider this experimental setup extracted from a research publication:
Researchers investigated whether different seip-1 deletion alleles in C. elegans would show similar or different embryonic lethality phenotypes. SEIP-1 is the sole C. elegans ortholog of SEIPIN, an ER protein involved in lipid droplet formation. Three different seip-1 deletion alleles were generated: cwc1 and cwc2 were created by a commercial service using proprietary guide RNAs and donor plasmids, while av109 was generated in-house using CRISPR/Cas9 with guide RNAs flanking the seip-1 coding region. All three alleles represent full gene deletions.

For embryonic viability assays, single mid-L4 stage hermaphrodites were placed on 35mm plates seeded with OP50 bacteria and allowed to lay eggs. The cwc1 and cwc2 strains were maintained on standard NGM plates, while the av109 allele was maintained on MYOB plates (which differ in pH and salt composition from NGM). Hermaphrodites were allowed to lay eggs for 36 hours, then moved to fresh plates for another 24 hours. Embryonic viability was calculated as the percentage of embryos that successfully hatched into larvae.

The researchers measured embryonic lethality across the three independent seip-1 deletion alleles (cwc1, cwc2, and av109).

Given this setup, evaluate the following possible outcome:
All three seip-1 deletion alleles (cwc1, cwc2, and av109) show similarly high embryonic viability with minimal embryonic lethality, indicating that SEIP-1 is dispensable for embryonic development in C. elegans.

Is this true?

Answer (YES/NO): NO